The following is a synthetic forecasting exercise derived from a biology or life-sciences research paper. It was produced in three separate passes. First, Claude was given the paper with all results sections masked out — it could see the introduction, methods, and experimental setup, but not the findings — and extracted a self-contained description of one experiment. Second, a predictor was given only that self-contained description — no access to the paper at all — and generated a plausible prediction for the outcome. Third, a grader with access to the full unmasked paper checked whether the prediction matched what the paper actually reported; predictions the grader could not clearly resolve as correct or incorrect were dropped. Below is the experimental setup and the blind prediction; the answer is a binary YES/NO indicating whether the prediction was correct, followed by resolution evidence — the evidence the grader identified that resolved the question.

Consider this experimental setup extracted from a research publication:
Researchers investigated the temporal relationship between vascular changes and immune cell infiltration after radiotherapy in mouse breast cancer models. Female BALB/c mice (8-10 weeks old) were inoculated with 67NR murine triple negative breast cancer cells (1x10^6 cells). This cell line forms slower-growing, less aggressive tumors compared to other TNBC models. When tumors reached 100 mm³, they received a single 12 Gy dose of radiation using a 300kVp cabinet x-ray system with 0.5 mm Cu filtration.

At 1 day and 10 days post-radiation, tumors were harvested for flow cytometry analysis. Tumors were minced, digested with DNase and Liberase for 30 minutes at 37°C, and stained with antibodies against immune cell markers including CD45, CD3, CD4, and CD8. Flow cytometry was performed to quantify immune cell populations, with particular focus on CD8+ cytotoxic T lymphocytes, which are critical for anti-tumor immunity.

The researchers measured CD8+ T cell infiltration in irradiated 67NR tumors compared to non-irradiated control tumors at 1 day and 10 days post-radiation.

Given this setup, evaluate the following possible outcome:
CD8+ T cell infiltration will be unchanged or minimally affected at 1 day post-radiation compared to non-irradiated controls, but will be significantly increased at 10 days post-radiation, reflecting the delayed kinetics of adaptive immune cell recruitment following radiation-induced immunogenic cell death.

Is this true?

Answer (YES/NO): YES